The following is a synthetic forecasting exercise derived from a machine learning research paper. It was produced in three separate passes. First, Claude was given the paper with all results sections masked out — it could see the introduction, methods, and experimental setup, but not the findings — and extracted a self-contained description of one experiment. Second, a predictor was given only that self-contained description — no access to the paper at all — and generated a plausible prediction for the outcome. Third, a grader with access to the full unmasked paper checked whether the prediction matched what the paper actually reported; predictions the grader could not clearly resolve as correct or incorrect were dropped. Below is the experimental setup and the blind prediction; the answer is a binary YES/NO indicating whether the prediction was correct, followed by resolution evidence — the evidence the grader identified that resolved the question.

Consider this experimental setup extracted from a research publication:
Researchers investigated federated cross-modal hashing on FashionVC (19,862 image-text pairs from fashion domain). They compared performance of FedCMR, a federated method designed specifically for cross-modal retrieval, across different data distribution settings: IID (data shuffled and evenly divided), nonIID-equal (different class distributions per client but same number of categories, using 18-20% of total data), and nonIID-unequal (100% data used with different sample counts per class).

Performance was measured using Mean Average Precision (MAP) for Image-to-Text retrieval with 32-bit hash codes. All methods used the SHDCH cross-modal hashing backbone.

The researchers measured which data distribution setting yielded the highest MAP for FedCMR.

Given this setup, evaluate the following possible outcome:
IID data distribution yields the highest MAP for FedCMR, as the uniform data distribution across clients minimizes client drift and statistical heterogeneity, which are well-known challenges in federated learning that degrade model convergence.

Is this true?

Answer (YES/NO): YES